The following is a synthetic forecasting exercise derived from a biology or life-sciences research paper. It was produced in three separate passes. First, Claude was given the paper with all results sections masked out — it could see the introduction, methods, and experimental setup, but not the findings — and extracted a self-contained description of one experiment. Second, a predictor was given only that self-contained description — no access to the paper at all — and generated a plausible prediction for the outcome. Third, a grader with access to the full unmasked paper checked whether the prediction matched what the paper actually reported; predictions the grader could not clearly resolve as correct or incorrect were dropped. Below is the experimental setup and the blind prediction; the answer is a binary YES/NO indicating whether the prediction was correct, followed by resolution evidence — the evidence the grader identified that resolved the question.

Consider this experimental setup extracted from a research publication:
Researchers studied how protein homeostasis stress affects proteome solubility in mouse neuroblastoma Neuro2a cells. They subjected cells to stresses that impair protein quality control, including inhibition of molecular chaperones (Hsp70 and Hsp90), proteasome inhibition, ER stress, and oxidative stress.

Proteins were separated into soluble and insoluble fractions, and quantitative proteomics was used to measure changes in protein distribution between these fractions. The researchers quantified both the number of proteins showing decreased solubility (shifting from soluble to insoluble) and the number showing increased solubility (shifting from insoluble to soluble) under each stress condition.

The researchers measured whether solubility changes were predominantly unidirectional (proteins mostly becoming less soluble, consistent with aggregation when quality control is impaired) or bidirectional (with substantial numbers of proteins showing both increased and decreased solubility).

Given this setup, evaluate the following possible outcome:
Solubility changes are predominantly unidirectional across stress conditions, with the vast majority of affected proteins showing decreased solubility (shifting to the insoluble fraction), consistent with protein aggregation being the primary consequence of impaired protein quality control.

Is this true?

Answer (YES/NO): NO